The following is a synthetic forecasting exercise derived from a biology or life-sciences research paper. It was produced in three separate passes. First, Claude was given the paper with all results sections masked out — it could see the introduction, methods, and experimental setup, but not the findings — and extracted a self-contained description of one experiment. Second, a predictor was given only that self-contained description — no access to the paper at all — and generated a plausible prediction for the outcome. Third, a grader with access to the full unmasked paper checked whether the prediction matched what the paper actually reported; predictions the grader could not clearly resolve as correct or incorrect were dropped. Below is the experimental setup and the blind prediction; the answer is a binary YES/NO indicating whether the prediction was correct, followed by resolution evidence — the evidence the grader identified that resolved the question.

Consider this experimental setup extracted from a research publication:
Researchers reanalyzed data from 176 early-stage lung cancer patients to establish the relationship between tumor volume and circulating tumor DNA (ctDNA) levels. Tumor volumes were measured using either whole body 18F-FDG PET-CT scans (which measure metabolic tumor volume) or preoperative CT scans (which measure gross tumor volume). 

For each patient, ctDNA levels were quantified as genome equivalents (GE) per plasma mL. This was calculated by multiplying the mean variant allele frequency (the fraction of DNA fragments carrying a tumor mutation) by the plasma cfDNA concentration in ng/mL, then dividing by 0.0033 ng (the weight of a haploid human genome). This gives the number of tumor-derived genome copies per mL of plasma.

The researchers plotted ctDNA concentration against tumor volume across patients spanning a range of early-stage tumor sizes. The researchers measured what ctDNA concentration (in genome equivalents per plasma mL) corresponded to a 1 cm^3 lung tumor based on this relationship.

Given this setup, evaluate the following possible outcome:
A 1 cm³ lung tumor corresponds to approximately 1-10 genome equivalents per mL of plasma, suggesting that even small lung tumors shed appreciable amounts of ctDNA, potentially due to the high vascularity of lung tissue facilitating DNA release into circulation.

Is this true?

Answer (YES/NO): NO